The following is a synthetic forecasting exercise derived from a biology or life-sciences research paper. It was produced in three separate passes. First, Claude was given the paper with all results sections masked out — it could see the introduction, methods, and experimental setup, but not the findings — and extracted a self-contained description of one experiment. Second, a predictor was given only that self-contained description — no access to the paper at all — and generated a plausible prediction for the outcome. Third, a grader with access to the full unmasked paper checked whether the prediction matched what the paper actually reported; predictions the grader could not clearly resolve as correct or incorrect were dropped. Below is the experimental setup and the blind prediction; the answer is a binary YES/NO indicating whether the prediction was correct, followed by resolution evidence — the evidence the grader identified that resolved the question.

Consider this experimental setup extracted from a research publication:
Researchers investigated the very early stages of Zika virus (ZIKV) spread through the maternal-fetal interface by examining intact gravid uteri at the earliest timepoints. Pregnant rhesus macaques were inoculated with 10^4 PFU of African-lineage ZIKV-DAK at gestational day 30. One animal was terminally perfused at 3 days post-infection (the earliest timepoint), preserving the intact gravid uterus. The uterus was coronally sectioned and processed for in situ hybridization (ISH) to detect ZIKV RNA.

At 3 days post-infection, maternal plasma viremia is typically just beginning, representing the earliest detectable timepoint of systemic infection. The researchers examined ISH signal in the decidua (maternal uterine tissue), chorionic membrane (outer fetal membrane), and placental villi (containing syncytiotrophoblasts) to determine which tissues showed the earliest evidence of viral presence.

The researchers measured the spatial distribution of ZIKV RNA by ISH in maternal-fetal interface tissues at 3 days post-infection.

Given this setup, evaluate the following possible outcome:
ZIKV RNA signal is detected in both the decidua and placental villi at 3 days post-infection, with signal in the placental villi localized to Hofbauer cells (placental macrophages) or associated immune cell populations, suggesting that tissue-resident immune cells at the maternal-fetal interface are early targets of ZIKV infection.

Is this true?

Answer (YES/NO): NO